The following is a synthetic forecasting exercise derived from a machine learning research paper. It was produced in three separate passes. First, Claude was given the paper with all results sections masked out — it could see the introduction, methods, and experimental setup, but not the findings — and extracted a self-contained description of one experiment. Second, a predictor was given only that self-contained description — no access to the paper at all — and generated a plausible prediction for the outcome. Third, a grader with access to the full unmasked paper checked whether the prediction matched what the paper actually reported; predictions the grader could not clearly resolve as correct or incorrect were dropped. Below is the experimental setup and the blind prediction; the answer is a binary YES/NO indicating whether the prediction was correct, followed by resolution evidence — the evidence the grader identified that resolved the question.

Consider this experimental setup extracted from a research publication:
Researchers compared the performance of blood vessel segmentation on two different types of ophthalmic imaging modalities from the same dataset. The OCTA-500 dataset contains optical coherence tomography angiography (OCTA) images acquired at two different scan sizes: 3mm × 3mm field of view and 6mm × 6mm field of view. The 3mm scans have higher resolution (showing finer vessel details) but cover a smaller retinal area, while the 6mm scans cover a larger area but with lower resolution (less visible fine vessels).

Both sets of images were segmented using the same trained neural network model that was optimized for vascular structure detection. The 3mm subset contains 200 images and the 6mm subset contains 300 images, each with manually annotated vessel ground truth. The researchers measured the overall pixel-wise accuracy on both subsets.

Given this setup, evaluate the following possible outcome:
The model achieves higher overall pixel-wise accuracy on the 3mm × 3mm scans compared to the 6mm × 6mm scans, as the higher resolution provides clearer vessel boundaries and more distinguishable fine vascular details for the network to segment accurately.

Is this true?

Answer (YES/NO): YES